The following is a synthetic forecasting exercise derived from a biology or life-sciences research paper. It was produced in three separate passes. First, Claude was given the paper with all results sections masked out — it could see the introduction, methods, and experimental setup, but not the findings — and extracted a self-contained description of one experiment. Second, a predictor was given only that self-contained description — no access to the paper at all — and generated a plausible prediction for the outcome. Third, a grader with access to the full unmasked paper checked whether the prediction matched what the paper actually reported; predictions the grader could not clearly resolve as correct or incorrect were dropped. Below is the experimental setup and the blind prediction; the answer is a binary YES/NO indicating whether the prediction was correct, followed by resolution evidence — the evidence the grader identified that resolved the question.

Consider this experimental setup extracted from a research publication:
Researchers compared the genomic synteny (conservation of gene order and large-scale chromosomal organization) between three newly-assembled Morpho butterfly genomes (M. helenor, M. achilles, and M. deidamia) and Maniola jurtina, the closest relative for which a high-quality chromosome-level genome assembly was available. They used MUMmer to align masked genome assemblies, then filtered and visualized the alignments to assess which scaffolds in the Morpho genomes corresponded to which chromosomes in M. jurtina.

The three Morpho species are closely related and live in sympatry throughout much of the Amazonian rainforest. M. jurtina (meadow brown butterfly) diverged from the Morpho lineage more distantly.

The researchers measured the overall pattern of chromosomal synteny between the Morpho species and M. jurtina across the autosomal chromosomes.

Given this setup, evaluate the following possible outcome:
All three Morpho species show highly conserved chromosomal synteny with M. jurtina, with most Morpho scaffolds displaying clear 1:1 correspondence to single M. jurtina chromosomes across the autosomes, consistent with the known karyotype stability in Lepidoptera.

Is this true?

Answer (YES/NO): YES